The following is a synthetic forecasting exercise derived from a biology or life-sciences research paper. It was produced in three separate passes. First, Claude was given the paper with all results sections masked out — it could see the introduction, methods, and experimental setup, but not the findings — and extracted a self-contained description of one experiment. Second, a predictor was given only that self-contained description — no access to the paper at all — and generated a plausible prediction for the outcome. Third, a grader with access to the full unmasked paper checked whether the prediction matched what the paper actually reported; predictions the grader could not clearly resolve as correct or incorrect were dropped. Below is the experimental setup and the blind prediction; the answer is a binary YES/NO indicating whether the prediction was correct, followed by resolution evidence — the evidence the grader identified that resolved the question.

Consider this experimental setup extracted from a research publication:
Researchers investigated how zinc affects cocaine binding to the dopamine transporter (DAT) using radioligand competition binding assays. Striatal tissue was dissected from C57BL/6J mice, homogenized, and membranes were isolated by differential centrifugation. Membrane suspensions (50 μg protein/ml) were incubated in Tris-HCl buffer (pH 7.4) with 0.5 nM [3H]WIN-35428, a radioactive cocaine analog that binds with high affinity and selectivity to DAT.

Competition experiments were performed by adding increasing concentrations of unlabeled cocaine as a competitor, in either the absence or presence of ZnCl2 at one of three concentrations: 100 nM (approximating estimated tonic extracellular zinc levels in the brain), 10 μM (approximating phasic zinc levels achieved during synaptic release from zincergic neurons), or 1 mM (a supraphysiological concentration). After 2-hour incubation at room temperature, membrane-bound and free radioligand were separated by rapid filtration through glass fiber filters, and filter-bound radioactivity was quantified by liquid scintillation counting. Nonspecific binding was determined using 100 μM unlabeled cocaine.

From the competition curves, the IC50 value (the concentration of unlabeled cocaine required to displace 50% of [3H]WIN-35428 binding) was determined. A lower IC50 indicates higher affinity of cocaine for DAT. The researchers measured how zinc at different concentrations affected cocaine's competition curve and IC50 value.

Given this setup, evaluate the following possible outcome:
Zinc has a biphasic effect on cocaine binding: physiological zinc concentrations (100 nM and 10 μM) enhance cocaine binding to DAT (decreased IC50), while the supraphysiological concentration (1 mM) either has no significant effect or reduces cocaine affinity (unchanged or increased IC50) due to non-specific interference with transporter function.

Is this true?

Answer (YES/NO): NO